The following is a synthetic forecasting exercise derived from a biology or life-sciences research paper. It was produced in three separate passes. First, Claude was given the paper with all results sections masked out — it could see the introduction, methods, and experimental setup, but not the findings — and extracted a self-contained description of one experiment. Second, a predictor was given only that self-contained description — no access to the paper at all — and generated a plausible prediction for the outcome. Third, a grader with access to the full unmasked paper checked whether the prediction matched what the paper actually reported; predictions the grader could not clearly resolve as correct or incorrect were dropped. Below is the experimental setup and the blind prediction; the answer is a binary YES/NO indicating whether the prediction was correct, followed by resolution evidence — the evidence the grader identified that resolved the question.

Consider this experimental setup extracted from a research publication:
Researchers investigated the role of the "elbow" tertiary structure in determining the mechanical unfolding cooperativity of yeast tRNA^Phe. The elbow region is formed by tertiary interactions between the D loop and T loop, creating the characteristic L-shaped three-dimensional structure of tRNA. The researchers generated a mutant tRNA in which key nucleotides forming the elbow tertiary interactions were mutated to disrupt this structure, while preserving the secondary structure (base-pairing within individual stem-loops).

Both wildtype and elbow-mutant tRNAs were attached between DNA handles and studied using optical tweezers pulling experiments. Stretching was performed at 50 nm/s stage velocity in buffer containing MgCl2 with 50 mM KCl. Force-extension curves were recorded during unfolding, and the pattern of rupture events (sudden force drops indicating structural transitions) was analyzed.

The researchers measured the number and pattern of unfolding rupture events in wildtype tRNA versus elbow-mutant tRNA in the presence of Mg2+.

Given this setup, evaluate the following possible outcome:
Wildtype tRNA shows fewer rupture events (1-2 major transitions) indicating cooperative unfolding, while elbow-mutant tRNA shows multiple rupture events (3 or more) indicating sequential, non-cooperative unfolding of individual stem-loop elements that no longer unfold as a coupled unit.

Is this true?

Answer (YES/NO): YES